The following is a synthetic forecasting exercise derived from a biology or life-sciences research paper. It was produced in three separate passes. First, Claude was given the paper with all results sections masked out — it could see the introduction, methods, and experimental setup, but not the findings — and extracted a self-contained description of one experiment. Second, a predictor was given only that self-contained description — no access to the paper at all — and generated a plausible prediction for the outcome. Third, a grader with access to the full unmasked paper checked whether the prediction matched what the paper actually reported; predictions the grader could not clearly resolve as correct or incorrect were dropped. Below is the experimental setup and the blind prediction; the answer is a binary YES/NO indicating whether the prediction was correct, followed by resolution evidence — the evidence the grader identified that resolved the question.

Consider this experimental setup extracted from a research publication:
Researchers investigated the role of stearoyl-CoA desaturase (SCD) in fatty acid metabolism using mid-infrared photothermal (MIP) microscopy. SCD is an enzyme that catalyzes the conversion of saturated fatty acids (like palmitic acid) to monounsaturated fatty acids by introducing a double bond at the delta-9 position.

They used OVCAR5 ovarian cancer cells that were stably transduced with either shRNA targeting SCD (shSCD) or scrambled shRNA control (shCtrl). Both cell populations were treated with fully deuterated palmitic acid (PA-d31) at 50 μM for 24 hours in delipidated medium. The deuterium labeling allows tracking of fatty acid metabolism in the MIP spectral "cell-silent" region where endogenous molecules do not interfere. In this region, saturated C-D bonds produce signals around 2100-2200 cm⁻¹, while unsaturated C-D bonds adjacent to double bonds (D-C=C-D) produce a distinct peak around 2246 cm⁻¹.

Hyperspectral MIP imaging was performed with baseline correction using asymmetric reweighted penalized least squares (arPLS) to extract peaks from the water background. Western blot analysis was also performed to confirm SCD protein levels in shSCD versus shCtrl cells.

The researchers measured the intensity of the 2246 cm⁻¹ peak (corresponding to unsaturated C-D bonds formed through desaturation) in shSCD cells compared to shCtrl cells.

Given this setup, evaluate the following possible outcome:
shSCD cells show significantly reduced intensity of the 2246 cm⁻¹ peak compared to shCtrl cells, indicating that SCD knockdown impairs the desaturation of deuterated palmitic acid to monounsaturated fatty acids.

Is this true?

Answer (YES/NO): YES